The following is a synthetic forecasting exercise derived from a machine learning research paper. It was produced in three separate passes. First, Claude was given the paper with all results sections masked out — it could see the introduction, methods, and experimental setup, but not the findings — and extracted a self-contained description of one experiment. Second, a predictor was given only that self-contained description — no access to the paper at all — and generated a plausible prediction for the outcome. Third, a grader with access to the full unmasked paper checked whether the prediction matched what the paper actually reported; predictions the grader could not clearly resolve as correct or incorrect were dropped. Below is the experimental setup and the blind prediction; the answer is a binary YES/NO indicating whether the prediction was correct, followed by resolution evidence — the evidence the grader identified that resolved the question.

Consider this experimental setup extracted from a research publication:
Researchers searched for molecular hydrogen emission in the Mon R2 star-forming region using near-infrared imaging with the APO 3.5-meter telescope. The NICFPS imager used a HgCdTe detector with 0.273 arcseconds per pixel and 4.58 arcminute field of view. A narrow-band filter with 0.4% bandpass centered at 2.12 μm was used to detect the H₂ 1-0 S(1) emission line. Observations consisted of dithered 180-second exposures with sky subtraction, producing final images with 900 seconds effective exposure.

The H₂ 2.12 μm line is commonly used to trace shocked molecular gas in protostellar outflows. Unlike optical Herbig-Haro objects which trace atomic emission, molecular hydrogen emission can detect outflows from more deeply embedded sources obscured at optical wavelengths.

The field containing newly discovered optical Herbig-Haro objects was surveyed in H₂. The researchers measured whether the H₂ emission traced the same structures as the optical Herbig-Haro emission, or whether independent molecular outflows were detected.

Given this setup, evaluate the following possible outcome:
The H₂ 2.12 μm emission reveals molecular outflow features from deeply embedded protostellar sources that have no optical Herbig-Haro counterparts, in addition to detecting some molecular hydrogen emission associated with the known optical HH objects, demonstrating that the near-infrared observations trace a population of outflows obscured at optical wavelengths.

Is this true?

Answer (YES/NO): YES